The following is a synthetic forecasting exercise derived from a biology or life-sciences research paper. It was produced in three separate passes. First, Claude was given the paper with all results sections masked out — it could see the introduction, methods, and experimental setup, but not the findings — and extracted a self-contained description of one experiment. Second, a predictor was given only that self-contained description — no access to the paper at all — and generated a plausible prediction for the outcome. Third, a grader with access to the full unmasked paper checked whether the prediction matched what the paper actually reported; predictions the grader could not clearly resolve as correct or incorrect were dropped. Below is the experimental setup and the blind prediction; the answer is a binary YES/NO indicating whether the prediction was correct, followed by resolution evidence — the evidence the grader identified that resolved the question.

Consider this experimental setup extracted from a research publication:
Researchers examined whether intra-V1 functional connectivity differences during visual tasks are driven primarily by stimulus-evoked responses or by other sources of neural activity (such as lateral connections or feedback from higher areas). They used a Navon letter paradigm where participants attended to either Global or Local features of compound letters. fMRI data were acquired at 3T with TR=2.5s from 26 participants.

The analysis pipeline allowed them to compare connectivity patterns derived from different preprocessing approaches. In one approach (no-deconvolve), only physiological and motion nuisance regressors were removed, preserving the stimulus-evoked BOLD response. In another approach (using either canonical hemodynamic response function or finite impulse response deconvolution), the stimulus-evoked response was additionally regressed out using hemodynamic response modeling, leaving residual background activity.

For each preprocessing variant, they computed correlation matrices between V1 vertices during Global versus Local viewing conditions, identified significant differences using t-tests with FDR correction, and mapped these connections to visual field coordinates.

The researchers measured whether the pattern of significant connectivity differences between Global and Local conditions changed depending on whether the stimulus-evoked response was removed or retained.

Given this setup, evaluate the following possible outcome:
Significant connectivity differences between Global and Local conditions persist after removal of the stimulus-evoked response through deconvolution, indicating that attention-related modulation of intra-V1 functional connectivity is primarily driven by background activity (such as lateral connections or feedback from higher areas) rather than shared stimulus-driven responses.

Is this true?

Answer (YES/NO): YES